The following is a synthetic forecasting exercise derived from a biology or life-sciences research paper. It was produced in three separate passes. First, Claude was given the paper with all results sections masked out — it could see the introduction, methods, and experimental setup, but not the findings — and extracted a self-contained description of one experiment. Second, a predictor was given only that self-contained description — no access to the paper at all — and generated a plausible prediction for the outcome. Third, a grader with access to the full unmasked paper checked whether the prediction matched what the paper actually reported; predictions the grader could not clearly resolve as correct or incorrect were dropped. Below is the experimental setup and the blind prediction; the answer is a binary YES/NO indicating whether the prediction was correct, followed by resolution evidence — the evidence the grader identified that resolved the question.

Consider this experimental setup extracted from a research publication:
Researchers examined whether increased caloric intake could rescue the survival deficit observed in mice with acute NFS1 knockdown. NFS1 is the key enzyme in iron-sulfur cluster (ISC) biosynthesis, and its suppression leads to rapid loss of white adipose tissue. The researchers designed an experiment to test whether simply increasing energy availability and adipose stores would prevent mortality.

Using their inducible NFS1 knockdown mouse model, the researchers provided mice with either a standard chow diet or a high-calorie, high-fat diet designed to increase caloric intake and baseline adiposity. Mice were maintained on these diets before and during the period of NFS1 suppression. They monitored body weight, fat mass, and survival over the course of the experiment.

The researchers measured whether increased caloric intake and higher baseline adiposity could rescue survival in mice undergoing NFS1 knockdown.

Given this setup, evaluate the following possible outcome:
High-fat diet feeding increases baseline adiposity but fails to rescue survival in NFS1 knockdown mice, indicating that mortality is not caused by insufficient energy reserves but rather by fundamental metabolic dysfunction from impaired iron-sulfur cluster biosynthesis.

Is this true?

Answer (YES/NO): YES